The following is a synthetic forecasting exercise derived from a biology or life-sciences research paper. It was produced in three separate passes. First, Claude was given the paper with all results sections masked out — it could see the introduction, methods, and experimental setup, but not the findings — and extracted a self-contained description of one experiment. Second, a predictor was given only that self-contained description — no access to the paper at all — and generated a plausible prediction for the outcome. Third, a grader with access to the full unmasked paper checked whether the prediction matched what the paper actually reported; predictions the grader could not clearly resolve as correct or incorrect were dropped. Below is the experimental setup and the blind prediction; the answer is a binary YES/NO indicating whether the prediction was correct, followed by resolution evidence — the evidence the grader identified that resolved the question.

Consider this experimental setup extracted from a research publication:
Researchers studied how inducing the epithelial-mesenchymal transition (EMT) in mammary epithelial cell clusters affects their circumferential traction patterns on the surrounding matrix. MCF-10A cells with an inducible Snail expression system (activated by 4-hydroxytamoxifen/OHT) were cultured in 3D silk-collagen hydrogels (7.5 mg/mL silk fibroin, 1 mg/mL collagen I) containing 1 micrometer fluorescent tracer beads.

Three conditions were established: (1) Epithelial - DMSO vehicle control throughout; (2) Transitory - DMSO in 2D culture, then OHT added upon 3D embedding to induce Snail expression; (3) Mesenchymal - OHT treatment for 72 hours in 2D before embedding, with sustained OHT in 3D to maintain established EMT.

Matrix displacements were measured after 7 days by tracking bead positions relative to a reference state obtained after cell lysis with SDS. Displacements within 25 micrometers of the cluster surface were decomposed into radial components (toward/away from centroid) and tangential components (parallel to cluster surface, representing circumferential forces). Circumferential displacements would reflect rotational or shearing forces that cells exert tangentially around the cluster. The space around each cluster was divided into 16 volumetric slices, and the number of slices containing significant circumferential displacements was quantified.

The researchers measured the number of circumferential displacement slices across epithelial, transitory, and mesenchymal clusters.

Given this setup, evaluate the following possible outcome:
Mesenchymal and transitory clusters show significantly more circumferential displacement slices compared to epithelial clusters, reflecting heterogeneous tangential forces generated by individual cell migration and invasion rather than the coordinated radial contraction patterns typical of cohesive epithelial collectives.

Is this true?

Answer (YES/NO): NO